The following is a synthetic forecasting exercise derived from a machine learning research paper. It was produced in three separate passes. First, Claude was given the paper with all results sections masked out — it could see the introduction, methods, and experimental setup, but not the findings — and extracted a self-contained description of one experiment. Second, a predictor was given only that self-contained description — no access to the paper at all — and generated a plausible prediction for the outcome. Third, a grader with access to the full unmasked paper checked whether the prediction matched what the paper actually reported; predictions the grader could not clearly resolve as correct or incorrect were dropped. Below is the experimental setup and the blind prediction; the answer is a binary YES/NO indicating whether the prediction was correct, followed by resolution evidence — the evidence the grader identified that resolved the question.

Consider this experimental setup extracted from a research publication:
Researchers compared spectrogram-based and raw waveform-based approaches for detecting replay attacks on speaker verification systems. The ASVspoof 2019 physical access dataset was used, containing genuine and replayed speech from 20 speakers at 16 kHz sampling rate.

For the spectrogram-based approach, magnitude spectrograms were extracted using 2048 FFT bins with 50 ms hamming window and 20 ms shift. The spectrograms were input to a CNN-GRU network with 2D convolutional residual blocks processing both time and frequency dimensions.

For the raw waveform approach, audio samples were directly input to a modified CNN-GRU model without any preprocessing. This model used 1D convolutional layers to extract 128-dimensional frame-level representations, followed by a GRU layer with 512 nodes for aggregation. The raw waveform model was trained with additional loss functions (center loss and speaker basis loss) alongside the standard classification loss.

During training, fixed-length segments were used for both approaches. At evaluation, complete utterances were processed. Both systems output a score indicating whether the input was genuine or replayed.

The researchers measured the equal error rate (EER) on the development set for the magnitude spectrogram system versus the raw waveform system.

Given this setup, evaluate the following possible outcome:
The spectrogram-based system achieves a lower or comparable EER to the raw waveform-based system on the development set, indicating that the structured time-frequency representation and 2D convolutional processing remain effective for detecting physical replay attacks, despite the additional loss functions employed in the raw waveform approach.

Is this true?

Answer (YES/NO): YES